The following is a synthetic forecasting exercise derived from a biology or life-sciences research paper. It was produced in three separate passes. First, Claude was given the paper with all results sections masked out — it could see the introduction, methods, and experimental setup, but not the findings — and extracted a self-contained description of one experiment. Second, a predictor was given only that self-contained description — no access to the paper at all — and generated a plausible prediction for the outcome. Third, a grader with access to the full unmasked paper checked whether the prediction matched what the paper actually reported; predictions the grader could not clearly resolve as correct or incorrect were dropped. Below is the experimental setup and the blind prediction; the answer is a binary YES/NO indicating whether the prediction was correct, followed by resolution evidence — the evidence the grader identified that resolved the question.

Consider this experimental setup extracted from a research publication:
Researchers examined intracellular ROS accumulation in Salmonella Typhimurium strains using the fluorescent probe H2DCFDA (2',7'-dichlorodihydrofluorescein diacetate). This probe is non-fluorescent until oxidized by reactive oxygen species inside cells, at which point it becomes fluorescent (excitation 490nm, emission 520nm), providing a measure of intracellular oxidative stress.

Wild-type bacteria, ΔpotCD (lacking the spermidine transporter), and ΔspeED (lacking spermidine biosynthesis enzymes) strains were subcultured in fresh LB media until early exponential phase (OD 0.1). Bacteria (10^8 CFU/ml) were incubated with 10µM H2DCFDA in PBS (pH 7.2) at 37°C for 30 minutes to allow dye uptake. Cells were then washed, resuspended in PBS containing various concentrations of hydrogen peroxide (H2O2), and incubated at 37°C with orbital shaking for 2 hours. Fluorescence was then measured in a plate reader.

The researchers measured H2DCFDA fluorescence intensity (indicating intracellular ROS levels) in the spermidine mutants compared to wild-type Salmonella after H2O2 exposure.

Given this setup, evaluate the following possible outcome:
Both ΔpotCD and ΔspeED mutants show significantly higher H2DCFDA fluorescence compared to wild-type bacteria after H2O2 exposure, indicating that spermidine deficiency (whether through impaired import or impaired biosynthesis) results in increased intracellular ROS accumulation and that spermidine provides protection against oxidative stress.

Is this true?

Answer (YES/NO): YES